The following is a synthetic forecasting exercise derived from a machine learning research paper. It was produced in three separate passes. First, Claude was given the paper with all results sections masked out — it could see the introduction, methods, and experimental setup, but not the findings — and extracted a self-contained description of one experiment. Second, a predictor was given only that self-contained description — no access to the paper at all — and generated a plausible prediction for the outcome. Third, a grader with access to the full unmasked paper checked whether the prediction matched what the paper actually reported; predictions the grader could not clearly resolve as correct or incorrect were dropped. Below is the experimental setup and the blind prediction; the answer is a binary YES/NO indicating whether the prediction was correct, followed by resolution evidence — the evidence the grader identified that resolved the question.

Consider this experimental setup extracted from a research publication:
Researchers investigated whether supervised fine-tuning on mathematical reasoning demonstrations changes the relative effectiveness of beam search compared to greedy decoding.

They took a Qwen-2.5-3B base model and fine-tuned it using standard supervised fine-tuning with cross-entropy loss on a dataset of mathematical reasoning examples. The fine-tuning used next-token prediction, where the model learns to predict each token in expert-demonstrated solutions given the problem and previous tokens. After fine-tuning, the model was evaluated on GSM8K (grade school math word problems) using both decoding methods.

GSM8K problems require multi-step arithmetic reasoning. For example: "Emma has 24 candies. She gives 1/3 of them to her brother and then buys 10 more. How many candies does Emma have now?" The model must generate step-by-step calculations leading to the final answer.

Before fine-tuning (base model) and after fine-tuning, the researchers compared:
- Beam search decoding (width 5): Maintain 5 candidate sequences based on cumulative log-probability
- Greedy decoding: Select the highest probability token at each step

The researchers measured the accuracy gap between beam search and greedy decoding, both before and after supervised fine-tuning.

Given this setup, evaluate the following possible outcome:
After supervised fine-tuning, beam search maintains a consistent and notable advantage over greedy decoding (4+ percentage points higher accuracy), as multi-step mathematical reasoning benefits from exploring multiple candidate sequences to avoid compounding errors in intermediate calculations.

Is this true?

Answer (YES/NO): NO